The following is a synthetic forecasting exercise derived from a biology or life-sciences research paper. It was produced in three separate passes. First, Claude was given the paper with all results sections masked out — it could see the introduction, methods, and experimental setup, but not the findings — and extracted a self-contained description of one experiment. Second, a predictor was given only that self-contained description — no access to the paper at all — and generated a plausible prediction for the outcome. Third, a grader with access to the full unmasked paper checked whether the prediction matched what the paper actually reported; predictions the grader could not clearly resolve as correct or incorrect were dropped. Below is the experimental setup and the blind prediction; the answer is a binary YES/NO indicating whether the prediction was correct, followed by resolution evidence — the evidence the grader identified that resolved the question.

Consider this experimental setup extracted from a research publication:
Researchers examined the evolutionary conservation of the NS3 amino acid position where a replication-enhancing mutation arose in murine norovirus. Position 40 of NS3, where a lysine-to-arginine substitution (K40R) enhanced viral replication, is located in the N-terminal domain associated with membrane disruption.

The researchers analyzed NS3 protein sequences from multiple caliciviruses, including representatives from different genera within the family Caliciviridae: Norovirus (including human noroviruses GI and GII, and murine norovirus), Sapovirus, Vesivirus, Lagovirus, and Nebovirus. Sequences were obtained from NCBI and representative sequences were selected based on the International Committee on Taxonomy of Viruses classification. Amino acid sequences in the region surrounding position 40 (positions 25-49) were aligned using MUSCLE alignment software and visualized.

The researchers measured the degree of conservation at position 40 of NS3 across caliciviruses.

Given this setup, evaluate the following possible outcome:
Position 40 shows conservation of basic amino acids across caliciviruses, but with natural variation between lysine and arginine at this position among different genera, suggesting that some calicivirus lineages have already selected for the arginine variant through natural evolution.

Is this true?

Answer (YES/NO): NO